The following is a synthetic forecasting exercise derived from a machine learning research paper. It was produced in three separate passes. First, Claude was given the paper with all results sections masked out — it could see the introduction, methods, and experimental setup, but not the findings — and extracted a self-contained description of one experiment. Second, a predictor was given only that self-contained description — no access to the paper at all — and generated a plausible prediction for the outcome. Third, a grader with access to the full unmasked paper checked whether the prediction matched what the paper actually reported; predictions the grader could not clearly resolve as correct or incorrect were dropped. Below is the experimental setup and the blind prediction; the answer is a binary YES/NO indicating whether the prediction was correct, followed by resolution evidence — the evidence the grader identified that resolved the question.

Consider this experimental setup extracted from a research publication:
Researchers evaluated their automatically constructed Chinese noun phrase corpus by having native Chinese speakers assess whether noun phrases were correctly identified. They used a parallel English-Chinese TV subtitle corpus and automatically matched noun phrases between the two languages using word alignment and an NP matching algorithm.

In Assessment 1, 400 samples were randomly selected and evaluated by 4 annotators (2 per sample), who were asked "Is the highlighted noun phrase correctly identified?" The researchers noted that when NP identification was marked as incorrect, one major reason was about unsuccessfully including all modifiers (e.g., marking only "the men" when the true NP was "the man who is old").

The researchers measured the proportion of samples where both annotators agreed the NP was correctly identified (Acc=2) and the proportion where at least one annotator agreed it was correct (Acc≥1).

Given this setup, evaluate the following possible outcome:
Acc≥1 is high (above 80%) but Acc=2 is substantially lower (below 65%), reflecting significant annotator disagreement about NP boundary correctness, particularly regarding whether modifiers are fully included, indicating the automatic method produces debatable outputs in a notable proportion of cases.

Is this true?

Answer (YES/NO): NO